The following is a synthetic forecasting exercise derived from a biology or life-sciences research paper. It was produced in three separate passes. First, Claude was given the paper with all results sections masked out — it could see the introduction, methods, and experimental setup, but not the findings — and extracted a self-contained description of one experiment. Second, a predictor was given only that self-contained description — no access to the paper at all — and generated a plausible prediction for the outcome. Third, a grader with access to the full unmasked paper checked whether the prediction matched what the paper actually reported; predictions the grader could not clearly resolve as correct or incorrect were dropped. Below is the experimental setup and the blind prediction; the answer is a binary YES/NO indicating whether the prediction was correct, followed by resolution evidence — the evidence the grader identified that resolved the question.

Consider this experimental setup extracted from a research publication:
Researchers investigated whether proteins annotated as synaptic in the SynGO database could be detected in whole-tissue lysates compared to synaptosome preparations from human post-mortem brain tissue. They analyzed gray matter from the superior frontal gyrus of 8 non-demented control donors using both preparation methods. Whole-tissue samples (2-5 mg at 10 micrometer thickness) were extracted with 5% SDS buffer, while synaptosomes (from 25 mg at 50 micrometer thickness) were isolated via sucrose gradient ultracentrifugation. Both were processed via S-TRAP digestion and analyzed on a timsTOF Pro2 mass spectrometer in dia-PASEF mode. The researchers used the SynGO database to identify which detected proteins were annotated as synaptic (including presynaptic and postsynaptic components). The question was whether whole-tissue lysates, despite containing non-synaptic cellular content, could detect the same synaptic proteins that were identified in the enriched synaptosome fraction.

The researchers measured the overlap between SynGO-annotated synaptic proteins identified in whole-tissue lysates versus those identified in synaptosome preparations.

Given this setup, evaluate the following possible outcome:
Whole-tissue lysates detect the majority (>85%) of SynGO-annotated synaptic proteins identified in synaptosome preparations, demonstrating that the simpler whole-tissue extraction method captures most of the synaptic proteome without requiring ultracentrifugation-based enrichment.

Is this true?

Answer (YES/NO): YES